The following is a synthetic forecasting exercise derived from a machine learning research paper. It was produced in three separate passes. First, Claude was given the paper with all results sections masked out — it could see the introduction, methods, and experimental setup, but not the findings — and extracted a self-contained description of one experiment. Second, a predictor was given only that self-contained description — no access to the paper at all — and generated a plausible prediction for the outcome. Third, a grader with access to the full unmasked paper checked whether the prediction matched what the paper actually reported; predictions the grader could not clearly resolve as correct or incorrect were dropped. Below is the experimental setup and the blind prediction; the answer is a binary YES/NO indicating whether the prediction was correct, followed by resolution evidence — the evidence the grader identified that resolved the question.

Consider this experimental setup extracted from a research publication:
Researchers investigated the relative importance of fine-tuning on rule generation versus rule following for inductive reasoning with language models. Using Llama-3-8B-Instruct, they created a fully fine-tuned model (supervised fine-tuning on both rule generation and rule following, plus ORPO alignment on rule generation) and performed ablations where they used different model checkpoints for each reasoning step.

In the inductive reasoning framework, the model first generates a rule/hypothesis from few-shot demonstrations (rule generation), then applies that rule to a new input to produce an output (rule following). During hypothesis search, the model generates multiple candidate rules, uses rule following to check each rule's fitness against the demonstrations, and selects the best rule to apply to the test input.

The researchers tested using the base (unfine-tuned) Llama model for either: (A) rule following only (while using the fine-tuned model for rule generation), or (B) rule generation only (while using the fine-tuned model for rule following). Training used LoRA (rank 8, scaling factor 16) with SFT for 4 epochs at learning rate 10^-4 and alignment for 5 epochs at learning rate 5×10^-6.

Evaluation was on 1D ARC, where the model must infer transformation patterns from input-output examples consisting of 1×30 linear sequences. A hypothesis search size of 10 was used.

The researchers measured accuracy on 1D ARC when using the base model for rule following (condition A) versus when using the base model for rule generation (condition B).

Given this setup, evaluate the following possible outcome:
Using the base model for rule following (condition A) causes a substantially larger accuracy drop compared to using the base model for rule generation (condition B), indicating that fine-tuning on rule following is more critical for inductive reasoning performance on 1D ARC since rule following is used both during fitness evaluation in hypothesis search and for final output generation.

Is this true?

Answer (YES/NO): YES